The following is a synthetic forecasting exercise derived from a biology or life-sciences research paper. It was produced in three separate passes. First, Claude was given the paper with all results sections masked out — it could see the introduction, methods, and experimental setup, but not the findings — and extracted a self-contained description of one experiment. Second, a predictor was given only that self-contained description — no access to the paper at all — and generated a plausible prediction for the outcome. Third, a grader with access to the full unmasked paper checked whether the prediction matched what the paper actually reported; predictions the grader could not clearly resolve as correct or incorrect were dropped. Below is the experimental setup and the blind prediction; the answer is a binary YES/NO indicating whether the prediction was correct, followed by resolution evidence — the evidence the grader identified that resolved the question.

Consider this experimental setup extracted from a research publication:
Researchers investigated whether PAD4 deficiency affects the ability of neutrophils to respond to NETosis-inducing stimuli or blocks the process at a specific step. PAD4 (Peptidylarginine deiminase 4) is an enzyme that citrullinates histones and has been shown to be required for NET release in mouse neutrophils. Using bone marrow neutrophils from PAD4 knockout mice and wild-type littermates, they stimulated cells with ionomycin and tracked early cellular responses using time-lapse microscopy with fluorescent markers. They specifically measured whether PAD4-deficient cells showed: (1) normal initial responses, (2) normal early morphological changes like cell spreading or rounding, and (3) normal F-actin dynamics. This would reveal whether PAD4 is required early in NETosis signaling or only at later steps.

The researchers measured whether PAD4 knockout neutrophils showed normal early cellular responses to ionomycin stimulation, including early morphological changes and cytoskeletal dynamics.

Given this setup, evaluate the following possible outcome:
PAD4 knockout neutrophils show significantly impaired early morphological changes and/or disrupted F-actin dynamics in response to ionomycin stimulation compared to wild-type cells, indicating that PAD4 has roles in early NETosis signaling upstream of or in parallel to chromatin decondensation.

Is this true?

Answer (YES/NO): NO